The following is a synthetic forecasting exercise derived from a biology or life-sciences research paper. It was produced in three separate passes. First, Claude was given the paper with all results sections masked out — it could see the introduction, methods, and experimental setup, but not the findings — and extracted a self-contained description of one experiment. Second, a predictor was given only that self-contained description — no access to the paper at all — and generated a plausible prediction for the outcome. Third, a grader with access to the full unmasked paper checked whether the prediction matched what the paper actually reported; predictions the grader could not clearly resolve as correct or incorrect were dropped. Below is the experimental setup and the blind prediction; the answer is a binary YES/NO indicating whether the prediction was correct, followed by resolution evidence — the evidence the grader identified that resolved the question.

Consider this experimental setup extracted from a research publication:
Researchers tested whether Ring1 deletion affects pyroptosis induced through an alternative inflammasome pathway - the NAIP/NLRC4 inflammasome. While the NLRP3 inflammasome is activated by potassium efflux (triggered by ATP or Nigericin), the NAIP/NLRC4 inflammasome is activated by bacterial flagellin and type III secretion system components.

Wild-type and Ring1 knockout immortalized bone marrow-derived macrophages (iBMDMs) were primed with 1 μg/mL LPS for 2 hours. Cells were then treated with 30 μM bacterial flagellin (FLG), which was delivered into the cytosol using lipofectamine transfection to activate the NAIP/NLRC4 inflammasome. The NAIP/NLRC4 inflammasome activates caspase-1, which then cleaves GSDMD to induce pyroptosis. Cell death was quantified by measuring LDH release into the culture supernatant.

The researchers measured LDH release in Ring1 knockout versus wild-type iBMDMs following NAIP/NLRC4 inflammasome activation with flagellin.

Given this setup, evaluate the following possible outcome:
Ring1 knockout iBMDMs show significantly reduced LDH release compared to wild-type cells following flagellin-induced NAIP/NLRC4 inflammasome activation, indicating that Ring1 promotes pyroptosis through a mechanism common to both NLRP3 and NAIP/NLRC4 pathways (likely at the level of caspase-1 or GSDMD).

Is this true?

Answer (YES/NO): NO